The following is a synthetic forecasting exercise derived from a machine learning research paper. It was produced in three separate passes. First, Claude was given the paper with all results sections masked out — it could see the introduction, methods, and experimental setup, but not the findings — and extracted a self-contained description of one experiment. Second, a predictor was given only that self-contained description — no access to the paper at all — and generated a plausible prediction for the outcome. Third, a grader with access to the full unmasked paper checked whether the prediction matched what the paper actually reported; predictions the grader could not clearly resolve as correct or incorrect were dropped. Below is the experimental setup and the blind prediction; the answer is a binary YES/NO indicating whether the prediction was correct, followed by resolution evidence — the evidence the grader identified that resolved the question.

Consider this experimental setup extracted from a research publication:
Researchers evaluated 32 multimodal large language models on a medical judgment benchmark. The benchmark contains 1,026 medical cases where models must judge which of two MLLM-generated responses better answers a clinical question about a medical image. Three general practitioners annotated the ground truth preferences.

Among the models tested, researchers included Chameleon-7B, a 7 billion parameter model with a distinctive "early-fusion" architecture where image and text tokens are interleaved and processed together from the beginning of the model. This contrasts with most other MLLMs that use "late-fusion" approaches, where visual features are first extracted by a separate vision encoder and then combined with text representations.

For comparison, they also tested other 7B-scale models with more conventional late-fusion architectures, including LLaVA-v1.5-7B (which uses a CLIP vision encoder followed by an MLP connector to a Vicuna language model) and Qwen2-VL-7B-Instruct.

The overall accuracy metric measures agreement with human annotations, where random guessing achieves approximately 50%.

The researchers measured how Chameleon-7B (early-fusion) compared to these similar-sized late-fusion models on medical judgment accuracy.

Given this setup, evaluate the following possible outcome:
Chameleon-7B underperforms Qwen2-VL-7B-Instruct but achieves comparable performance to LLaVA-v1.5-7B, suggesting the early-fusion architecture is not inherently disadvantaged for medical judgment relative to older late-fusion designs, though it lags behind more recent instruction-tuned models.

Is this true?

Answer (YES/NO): NO